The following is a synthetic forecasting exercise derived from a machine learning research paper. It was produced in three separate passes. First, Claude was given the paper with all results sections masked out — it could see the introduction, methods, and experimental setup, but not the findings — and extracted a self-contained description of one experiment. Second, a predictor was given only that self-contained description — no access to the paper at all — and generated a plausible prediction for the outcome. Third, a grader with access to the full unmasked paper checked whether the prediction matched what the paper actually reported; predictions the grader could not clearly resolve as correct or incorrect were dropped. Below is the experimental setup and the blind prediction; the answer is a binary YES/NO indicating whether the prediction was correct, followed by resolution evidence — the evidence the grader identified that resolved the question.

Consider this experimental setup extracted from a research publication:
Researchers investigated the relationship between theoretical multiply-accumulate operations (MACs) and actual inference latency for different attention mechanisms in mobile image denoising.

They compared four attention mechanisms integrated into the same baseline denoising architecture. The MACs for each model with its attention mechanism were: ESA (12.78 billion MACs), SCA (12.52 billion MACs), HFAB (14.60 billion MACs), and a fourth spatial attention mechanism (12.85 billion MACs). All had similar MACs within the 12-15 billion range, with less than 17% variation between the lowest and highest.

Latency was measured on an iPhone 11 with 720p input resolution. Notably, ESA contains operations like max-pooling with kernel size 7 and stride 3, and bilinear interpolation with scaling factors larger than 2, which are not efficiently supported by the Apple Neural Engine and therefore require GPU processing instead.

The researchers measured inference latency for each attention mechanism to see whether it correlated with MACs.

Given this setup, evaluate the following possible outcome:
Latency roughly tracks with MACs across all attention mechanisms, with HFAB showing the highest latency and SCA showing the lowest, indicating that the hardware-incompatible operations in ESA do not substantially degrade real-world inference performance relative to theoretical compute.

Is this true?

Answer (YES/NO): NO